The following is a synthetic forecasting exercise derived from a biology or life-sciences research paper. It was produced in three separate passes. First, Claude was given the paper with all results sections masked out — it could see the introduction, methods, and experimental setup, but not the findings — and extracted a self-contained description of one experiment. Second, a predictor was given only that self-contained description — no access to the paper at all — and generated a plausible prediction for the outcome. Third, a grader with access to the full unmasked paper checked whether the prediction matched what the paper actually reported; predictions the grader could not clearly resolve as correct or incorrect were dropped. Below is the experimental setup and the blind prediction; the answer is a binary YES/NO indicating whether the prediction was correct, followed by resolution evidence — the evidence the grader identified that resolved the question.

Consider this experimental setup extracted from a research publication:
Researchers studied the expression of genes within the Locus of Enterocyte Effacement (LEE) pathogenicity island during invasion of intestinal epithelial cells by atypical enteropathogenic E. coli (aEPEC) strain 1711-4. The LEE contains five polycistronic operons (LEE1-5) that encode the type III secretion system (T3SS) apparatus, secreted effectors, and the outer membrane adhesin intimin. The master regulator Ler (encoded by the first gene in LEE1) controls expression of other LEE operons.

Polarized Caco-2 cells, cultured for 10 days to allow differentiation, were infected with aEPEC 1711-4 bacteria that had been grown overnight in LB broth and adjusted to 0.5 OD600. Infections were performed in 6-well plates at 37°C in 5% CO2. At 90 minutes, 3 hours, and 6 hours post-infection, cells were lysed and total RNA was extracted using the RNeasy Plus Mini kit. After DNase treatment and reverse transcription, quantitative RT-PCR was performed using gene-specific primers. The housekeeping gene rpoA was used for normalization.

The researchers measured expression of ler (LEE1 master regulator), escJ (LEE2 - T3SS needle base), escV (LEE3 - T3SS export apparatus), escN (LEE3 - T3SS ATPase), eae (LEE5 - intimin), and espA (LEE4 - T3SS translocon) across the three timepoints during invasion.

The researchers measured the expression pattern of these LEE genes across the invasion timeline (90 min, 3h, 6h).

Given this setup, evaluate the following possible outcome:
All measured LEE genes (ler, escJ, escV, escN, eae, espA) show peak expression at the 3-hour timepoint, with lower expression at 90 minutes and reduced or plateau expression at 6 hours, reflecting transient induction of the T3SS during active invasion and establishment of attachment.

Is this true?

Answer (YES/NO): NO